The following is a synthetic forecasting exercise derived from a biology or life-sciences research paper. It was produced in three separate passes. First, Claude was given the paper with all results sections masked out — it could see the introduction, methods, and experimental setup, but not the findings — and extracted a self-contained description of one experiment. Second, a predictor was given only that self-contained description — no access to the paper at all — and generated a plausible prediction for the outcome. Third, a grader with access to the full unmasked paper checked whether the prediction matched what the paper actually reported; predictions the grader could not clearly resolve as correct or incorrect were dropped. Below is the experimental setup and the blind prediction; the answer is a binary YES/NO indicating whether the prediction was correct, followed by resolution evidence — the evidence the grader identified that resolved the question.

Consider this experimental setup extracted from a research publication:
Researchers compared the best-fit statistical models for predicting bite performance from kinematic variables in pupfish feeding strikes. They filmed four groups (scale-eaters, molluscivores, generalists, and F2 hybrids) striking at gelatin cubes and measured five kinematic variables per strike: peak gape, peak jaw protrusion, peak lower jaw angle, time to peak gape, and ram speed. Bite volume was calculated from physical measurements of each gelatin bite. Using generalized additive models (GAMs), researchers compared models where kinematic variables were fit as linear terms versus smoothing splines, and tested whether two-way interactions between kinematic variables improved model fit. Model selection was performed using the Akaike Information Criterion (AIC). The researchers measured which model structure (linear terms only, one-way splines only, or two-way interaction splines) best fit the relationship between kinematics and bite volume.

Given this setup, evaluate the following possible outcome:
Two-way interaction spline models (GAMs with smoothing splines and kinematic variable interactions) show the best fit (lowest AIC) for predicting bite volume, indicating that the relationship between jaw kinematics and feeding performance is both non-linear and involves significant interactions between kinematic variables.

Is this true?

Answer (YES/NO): YES